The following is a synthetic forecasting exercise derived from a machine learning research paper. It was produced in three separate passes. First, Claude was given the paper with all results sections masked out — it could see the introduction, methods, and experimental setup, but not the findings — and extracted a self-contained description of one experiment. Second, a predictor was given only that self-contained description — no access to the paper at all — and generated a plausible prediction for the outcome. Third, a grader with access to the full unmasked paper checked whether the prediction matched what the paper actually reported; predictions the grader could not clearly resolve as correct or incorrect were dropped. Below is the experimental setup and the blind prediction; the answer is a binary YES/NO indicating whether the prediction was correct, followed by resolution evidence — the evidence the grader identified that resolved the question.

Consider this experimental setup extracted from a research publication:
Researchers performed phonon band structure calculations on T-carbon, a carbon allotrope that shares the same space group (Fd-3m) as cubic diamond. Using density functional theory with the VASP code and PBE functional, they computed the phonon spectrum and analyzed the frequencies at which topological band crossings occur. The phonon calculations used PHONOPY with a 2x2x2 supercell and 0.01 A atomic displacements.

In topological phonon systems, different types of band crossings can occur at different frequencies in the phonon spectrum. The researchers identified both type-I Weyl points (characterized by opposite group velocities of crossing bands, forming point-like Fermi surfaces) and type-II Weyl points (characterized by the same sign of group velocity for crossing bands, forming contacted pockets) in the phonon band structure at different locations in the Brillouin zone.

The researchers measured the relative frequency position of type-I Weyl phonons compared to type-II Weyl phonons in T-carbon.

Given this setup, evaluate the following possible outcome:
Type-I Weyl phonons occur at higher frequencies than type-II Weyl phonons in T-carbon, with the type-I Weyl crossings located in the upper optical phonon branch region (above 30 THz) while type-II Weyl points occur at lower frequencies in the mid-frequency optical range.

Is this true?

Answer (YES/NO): NO